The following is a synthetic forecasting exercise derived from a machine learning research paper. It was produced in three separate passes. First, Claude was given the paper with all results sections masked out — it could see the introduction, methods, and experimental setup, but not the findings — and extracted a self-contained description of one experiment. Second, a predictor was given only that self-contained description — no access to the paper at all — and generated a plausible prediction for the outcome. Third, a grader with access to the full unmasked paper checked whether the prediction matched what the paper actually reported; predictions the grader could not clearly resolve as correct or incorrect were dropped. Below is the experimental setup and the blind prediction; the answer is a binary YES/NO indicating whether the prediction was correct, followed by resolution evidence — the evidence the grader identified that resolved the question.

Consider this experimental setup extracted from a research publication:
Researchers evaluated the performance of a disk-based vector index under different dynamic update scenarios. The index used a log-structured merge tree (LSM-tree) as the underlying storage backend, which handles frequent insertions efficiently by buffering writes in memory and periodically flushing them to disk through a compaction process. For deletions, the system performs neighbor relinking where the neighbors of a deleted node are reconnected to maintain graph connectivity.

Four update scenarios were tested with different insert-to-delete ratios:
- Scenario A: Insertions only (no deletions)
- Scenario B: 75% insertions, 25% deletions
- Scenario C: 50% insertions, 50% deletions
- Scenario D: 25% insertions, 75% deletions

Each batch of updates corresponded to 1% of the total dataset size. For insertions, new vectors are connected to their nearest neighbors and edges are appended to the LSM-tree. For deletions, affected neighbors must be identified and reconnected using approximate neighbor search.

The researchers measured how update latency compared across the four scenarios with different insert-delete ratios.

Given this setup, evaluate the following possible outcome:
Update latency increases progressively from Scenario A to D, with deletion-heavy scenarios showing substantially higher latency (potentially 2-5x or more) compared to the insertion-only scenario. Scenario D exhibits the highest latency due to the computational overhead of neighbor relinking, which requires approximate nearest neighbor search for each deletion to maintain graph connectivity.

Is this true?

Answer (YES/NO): NO